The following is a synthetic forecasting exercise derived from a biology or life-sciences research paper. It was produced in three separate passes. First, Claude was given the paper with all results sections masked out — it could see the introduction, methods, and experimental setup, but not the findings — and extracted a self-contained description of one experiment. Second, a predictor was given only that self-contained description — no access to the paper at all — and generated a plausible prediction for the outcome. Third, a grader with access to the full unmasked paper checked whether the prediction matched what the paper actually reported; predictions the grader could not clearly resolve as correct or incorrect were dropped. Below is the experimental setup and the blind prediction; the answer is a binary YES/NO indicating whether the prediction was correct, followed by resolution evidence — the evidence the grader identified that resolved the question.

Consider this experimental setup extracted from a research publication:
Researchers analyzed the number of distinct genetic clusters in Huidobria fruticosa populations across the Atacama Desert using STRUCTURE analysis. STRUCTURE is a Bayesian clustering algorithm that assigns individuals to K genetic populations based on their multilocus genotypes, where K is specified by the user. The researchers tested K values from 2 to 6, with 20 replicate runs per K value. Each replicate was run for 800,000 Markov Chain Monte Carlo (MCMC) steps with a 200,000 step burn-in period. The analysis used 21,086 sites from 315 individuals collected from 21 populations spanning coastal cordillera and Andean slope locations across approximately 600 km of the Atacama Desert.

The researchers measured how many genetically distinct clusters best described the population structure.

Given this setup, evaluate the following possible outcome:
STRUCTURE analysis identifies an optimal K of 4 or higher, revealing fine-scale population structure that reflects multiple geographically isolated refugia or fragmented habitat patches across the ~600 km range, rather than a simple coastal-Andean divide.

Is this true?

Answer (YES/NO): NO